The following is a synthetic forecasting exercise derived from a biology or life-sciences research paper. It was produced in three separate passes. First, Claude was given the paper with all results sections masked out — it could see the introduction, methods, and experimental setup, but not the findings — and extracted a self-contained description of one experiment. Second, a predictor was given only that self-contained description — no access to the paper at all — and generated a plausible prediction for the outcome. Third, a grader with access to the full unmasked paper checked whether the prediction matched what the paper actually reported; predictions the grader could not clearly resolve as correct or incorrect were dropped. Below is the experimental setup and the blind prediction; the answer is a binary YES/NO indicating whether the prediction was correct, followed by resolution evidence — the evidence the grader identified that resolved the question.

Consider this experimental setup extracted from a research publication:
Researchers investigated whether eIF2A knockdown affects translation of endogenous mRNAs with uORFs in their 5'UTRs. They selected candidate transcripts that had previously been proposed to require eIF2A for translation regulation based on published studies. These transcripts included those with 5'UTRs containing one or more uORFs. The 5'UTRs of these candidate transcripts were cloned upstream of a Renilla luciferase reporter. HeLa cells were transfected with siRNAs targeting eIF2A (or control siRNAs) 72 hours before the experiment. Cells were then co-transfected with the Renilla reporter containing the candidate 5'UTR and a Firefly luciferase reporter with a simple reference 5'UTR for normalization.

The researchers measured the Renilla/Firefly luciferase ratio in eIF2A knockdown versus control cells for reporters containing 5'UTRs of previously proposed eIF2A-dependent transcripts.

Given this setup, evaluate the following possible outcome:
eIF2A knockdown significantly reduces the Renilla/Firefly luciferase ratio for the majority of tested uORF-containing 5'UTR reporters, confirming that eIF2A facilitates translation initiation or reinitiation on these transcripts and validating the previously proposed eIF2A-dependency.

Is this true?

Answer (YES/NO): NO